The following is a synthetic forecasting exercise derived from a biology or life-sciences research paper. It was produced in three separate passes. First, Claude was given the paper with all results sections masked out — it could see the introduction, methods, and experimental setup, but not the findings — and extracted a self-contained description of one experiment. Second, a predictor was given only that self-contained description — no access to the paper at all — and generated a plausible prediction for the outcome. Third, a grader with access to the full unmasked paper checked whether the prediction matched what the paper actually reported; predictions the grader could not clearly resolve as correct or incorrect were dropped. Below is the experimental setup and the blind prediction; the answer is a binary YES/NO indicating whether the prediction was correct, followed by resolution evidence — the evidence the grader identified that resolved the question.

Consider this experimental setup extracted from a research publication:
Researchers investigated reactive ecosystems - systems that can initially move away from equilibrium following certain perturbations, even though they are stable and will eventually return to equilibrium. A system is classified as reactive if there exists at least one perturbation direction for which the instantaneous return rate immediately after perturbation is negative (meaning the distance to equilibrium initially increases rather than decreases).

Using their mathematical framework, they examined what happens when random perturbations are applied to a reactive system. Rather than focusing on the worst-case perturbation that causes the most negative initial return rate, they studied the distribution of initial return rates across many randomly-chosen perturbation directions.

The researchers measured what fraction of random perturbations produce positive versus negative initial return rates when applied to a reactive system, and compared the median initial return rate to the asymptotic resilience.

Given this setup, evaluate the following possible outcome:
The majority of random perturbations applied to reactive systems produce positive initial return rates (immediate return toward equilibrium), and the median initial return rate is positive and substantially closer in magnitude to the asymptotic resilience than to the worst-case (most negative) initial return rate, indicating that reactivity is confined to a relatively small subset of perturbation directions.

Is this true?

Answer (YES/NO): NO